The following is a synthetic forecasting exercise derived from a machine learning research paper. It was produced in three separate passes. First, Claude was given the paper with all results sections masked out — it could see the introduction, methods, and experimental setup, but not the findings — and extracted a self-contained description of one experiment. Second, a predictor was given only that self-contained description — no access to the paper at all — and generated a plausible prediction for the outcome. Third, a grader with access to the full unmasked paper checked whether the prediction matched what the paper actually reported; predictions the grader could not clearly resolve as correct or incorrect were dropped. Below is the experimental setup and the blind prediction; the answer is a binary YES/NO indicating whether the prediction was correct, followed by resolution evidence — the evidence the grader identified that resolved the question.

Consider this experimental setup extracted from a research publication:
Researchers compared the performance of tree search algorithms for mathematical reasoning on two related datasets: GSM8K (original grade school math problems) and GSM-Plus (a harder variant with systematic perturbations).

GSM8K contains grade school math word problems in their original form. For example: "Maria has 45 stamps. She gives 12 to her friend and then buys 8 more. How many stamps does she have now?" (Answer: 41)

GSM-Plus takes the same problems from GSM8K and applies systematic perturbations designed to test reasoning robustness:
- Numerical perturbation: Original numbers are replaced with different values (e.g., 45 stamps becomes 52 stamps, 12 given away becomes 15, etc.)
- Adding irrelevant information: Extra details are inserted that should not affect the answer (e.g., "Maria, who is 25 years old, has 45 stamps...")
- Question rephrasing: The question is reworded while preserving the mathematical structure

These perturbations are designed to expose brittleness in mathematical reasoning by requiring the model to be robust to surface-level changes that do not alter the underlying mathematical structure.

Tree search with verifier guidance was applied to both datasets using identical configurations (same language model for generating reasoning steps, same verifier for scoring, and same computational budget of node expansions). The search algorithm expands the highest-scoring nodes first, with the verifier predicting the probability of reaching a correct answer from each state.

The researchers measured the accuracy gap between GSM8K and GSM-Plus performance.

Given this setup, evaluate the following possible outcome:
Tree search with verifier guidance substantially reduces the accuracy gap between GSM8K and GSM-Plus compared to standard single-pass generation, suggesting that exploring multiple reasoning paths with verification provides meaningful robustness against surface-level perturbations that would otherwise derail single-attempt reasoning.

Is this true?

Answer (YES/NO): NO